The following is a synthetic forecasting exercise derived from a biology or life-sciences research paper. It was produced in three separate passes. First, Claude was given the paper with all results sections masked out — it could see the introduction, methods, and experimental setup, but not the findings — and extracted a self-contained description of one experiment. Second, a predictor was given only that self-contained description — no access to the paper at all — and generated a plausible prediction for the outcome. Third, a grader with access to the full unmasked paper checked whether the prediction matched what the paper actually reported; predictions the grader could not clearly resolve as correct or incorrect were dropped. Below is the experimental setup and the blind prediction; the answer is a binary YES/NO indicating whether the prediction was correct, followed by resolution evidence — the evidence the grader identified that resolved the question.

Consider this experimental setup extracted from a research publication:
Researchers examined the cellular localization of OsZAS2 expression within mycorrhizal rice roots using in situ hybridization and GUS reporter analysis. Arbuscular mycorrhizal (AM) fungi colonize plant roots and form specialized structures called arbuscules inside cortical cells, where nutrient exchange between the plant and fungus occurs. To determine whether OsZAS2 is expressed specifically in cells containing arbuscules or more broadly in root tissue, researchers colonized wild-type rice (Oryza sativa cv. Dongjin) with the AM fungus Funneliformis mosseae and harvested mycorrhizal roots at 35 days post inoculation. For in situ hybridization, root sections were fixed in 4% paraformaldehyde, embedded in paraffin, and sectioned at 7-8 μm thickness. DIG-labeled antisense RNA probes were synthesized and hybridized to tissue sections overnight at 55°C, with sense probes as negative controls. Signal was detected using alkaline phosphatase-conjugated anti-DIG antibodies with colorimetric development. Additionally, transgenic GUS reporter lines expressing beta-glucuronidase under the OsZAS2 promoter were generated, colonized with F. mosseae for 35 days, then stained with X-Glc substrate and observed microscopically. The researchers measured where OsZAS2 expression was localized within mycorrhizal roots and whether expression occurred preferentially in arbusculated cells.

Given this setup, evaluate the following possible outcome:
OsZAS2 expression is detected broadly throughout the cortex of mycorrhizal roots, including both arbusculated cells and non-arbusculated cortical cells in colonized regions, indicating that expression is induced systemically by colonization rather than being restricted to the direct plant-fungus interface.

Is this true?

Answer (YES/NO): NO